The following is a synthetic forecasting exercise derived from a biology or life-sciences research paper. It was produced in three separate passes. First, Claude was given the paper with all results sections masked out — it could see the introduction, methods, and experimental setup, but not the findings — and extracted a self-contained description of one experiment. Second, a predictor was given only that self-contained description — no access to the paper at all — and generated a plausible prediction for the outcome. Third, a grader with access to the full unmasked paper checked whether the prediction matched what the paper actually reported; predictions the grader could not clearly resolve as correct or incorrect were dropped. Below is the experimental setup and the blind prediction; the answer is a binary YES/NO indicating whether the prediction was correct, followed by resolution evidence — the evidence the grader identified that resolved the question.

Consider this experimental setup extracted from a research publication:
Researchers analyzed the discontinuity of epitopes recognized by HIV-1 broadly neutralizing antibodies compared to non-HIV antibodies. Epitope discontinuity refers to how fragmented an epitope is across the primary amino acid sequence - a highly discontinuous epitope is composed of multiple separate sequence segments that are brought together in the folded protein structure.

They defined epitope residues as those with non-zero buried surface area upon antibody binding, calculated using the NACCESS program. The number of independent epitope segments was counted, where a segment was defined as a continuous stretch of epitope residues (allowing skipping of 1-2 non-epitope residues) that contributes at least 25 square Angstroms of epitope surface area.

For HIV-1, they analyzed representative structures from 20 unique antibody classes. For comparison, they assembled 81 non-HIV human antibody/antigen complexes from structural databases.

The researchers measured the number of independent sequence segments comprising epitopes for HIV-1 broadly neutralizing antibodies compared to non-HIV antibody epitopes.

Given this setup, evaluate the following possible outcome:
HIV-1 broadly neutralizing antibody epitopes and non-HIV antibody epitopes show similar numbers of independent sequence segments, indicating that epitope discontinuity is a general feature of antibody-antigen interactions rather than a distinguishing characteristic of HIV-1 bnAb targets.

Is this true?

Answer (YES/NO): NO